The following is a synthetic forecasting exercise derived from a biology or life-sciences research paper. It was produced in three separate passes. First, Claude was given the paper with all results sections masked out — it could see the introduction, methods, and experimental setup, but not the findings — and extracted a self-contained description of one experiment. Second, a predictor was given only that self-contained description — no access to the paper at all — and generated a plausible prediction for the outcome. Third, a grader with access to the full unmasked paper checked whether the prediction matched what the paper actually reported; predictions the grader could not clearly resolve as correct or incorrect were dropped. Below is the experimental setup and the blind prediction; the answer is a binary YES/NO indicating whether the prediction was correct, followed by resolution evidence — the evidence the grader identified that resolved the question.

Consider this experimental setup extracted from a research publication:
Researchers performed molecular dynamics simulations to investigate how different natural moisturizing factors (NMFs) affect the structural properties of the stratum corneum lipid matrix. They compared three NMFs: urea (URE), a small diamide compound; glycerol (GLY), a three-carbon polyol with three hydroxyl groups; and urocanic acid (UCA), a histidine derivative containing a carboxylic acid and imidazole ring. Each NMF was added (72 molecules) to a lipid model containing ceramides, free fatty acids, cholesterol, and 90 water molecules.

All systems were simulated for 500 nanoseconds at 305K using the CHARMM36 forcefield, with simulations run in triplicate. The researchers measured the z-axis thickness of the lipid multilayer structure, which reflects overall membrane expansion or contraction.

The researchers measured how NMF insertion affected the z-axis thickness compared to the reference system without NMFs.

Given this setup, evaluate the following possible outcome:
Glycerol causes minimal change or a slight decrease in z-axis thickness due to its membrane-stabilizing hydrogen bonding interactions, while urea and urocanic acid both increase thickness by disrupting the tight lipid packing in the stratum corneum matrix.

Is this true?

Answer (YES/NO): NO